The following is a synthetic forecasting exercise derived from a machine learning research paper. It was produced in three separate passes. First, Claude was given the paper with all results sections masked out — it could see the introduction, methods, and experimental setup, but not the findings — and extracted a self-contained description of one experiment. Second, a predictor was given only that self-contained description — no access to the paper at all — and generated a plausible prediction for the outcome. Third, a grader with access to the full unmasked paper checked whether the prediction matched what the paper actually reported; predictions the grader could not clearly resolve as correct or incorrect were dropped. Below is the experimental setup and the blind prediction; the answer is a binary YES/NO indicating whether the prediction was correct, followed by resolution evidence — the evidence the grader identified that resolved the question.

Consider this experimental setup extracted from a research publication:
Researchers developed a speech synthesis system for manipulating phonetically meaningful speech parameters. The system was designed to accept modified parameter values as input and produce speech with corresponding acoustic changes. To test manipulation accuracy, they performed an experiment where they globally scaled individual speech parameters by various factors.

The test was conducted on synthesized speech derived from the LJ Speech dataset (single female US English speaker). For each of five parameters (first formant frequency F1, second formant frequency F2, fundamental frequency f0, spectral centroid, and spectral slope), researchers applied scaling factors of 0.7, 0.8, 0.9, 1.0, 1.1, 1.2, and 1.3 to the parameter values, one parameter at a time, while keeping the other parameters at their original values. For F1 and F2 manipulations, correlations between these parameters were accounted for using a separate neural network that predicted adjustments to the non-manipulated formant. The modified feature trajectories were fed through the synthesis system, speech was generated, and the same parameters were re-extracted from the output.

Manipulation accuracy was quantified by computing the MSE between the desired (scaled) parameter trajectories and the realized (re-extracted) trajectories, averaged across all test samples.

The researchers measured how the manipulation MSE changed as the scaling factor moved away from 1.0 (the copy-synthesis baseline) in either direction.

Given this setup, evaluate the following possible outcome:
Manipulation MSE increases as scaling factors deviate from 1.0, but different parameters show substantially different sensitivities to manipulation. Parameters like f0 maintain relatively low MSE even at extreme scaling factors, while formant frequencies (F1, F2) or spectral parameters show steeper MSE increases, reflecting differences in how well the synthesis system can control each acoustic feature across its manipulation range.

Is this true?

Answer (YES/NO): NO